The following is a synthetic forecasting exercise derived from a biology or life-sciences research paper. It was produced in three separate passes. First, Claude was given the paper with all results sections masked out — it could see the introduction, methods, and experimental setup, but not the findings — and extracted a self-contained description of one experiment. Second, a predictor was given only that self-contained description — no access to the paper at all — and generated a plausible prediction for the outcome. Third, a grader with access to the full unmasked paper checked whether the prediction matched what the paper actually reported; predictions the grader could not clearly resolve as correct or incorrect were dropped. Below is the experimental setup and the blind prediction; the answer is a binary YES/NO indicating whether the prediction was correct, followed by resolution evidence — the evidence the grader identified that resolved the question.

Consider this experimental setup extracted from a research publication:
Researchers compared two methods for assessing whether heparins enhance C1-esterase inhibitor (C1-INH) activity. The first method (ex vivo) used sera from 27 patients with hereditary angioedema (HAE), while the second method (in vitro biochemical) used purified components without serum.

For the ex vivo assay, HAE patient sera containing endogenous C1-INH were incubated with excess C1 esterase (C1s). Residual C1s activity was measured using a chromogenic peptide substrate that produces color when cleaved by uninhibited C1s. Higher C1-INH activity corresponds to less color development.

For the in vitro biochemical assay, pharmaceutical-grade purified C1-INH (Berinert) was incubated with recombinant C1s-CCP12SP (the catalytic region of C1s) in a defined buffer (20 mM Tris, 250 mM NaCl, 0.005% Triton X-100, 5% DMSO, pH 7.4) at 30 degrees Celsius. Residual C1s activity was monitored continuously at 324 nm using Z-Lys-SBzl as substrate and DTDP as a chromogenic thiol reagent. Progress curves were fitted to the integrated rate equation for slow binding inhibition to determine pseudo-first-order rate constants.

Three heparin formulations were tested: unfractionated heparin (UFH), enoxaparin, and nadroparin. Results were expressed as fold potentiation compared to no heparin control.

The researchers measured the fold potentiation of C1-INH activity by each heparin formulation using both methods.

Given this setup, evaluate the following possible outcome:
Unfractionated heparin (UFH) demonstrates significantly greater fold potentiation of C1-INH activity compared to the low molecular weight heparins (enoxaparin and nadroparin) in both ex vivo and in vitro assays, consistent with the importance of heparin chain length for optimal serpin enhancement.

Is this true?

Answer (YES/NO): NO